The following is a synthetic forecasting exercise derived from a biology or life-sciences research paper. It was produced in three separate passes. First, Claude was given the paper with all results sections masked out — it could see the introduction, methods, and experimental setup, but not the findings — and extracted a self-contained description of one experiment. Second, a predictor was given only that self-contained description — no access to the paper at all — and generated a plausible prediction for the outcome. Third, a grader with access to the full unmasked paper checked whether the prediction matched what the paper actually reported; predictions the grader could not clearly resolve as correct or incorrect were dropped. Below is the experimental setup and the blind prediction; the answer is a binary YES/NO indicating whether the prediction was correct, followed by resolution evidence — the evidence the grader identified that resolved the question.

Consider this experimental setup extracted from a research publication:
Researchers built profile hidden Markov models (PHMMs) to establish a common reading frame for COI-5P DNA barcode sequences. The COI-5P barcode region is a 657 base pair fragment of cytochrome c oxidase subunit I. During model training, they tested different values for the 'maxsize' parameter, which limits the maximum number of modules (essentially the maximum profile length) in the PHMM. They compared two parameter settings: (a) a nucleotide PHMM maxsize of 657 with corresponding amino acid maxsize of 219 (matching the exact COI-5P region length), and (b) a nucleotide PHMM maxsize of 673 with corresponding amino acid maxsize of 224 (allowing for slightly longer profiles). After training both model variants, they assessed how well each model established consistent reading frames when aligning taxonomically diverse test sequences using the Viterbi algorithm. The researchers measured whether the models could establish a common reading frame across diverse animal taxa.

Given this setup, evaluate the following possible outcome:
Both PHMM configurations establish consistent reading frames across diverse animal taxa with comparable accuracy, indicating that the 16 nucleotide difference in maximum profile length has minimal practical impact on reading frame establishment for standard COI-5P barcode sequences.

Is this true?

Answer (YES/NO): NO